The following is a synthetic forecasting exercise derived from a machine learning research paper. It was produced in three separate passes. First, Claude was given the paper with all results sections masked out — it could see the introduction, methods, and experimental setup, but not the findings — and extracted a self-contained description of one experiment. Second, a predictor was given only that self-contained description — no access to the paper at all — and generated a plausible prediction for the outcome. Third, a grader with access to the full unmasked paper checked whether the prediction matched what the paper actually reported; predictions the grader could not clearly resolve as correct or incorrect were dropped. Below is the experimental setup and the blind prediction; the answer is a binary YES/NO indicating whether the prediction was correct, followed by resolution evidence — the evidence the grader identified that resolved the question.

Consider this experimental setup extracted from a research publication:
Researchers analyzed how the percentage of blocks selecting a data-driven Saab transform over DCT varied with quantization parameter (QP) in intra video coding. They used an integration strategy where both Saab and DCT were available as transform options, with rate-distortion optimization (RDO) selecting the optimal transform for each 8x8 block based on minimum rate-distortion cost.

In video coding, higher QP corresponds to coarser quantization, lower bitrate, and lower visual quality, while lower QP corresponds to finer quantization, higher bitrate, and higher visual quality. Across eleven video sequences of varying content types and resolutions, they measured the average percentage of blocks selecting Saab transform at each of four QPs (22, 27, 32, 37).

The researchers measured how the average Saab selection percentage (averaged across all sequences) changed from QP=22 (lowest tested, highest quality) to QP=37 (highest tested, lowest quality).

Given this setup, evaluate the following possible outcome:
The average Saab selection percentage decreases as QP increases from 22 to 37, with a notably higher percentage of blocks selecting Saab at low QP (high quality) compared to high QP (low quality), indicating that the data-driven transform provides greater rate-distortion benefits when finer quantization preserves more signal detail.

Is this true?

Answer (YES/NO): YES